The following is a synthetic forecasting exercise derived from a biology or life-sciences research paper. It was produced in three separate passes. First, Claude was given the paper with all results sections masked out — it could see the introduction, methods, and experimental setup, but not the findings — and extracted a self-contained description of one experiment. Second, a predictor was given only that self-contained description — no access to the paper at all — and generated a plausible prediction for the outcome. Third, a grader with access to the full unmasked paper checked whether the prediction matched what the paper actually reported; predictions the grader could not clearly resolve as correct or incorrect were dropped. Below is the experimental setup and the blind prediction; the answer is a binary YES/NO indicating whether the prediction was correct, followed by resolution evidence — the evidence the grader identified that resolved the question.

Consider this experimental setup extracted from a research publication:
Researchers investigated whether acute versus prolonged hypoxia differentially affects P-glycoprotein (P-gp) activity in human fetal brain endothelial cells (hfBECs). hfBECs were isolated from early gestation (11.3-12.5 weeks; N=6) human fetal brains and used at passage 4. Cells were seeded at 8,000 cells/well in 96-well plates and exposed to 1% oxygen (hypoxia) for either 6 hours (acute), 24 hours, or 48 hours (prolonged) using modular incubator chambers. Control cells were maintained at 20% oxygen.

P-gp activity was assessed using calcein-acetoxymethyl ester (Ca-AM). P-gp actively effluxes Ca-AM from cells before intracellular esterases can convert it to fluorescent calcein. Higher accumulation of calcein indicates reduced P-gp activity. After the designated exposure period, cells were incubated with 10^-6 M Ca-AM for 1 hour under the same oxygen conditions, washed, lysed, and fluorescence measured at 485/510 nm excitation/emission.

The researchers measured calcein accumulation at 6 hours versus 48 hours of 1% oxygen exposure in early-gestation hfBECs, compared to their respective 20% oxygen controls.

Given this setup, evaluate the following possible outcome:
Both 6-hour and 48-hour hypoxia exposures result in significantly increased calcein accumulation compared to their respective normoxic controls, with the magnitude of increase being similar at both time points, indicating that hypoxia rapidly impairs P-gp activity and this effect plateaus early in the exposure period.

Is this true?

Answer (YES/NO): NO